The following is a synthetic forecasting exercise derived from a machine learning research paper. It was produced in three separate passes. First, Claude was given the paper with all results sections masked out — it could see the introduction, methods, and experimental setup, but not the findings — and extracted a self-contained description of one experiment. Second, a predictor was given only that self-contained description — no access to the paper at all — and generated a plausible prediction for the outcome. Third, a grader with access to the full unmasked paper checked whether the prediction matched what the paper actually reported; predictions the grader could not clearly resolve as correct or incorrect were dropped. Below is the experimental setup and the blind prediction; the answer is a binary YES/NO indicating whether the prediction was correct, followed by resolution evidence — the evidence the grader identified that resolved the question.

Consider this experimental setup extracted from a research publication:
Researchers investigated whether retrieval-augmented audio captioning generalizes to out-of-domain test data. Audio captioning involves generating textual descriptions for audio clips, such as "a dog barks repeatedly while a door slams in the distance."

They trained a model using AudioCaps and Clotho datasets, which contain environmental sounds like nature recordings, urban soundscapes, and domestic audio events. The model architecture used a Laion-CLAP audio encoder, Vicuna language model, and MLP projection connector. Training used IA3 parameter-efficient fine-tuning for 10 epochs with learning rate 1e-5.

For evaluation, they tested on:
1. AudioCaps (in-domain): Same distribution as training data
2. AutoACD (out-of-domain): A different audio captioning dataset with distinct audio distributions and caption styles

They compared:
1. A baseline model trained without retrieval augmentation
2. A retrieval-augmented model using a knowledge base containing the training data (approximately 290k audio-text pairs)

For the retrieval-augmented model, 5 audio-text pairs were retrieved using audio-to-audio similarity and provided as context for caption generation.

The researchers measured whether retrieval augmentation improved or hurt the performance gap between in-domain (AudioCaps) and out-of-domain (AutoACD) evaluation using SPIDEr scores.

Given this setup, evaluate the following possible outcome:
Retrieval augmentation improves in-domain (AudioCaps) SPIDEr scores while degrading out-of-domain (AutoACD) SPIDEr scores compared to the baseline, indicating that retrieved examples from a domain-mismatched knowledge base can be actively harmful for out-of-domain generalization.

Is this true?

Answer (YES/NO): NO